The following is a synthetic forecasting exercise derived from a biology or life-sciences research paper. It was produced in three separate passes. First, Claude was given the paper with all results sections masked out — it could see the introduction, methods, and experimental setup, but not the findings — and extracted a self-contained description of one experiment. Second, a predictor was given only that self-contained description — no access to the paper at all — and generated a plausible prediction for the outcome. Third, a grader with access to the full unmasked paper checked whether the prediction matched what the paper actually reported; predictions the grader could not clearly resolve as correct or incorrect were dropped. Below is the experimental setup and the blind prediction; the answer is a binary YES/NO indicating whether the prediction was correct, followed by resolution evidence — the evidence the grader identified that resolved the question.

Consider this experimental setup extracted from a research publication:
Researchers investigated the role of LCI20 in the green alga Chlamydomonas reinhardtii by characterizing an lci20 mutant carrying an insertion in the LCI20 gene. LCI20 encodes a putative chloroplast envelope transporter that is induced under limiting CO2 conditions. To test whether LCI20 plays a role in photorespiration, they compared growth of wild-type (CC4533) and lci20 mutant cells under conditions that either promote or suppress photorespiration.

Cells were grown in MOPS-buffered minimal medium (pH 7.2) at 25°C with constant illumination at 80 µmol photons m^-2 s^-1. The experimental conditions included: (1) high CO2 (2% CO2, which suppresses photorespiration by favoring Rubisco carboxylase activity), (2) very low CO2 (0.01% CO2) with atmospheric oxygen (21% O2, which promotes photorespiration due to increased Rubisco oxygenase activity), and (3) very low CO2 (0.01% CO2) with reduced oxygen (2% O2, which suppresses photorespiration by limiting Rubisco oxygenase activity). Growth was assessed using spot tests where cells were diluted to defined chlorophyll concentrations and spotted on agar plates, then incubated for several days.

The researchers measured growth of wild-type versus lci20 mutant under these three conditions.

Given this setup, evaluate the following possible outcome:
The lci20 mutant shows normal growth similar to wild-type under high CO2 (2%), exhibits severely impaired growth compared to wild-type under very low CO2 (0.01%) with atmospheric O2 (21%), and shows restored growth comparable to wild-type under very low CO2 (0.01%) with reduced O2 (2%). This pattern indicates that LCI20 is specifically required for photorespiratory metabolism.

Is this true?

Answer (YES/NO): YES